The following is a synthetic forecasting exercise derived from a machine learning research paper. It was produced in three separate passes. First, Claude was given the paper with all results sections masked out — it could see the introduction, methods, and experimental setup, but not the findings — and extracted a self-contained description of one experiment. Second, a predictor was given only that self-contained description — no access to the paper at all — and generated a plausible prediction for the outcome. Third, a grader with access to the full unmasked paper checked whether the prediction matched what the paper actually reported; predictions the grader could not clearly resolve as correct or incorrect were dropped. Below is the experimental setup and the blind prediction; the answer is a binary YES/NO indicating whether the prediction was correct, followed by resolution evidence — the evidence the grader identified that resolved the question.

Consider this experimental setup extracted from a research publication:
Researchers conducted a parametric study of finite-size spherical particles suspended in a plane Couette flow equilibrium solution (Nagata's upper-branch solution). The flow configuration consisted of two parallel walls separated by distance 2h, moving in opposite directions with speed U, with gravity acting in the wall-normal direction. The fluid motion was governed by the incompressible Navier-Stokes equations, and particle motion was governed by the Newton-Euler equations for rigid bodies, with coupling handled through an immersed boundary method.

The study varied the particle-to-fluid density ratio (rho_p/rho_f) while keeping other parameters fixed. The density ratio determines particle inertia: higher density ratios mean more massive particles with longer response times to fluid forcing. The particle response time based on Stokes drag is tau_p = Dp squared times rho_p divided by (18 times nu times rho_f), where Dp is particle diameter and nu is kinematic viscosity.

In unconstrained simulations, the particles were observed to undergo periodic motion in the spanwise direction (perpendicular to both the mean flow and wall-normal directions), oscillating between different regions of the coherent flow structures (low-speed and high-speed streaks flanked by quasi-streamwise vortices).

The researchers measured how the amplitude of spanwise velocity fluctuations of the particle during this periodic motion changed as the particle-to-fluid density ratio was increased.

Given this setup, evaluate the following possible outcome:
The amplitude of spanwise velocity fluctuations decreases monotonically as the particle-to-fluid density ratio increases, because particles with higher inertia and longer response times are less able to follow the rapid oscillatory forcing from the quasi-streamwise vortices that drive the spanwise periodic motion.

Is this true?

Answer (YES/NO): YES